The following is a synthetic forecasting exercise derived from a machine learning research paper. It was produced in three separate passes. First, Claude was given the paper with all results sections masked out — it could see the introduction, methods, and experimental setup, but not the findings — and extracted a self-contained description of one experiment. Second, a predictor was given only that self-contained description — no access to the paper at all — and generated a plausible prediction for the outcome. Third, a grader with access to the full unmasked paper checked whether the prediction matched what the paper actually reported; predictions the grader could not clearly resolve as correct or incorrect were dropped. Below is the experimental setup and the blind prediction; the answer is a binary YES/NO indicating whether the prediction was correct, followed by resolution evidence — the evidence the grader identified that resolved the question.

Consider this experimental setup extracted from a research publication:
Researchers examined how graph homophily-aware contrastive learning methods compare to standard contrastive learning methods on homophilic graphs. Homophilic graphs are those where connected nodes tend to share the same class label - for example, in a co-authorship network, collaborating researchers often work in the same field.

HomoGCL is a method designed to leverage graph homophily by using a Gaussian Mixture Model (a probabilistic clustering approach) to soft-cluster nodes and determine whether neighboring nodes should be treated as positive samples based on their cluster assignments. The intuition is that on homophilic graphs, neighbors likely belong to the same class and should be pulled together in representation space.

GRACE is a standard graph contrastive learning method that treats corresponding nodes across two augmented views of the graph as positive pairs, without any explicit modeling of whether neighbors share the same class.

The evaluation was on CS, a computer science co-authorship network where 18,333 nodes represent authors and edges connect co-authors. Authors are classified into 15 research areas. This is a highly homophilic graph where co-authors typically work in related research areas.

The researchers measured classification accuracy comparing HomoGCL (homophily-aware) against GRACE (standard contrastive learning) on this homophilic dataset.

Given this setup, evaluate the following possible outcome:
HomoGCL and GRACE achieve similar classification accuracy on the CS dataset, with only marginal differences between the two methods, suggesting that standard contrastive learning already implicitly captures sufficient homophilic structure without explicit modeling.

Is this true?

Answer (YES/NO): YES